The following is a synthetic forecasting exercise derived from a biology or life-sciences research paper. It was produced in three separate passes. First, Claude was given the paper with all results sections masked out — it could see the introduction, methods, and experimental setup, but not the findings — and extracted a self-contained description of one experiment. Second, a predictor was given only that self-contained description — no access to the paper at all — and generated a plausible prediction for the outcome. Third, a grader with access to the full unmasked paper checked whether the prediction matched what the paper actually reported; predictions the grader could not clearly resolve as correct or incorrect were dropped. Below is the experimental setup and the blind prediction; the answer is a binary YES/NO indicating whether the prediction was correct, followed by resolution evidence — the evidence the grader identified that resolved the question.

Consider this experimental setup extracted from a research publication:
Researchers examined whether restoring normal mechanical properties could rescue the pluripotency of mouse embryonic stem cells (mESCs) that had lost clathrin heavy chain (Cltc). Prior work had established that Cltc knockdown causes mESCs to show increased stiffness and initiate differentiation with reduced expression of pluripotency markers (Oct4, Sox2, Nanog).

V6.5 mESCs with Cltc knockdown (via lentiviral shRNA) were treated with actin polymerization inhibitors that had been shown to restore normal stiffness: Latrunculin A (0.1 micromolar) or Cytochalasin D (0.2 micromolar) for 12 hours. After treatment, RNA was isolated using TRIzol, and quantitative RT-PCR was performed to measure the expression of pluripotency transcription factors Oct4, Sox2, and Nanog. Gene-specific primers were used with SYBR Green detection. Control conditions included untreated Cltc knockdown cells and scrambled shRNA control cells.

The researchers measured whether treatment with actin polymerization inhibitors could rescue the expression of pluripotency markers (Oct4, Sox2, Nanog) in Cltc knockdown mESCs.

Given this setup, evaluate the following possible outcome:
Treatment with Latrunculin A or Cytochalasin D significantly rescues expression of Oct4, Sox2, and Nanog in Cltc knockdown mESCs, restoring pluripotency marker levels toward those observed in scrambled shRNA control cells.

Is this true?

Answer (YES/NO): NO